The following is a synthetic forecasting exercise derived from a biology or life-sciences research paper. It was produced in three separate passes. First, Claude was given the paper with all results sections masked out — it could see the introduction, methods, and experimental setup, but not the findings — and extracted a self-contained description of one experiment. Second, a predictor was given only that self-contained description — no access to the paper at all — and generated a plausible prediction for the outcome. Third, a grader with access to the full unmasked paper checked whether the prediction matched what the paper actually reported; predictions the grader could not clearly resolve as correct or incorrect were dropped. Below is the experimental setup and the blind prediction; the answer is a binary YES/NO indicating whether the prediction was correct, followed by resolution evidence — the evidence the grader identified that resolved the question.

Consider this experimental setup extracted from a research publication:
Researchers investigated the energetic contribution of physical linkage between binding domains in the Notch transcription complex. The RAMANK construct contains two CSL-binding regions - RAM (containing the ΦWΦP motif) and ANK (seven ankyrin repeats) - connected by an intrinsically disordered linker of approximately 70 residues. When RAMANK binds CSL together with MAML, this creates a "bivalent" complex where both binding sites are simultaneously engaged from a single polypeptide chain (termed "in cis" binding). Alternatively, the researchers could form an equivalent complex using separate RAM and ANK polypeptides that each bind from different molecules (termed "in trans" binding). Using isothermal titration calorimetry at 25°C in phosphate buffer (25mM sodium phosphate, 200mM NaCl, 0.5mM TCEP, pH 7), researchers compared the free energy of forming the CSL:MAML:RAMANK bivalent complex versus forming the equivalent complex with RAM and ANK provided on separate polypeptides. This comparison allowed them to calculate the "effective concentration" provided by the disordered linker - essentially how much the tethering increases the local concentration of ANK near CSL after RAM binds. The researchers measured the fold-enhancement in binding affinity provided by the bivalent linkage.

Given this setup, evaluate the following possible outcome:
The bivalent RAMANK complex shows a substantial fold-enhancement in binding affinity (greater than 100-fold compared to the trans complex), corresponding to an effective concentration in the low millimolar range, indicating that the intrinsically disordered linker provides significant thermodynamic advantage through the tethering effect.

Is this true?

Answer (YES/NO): NO